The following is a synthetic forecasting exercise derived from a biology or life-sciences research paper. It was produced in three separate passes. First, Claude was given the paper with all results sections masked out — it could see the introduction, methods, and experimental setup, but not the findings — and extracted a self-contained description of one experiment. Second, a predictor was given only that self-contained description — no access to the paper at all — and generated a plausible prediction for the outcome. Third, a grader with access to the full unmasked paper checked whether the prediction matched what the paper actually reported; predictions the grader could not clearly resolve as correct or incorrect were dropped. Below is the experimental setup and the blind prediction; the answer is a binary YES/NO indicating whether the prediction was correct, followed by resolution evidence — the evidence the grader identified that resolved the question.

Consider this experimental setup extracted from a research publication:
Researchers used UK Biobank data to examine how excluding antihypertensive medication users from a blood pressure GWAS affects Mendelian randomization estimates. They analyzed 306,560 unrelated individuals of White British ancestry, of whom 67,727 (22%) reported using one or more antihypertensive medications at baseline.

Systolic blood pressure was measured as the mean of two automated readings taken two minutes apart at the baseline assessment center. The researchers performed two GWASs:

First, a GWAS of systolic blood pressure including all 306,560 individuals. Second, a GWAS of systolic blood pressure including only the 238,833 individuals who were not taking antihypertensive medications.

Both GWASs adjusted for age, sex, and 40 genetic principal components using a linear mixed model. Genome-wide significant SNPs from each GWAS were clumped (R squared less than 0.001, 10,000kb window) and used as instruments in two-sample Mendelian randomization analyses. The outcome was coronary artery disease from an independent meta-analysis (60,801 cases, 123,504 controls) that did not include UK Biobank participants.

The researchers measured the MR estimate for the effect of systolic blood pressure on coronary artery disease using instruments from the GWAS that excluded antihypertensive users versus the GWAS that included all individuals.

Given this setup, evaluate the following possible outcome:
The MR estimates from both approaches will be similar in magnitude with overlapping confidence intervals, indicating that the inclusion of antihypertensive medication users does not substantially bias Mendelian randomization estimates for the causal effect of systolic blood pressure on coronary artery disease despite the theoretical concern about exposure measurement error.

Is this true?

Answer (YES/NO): YES